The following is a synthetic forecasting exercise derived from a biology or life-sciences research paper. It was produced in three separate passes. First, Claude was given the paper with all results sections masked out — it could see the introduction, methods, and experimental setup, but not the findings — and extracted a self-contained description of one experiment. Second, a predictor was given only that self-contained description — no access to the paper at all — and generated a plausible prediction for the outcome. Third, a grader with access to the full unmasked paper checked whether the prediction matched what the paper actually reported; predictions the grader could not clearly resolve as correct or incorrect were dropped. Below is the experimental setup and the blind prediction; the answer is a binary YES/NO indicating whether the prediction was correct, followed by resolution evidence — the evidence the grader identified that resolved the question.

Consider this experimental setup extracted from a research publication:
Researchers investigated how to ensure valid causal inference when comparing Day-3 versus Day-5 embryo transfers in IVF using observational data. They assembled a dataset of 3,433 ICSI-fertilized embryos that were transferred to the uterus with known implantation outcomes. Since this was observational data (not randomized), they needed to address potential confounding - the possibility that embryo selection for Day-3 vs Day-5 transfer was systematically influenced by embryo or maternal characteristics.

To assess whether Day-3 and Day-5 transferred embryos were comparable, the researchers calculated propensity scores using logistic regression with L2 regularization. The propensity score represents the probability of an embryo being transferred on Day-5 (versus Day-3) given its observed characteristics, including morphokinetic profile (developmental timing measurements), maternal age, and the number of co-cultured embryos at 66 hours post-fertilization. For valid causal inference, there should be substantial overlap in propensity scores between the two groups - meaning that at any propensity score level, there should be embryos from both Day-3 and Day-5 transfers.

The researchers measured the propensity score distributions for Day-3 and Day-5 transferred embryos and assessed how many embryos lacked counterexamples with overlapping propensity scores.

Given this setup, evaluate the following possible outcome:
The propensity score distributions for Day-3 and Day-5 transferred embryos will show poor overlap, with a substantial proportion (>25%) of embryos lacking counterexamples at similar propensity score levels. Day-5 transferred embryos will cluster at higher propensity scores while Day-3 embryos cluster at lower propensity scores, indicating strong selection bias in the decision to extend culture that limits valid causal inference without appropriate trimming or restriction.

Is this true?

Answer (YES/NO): NO